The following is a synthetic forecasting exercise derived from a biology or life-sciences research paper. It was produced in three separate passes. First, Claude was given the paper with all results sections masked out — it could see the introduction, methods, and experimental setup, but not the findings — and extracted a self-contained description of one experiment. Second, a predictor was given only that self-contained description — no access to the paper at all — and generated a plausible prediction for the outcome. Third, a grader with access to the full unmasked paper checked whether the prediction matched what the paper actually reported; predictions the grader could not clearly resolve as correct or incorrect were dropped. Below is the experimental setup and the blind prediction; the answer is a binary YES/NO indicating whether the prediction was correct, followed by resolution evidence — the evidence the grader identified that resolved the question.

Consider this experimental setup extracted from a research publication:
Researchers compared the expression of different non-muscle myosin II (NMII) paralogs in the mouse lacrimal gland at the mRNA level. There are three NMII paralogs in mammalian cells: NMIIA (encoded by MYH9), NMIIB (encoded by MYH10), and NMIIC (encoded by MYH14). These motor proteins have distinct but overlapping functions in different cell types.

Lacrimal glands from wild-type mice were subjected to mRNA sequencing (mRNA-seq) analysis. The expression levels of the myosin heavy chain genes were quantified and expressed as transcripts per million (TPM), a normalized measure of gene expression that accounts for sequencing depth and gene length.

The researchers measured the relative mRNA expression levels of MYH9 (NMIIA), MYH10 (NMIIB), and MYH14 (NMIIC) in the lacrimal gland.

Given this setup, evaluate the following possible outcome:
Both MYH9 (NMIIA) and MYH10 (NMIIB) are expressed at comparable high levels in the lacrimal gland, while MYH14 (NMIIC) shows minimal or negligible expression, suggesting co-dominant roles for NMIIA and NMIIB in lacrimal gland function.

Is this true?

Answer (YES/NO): NO